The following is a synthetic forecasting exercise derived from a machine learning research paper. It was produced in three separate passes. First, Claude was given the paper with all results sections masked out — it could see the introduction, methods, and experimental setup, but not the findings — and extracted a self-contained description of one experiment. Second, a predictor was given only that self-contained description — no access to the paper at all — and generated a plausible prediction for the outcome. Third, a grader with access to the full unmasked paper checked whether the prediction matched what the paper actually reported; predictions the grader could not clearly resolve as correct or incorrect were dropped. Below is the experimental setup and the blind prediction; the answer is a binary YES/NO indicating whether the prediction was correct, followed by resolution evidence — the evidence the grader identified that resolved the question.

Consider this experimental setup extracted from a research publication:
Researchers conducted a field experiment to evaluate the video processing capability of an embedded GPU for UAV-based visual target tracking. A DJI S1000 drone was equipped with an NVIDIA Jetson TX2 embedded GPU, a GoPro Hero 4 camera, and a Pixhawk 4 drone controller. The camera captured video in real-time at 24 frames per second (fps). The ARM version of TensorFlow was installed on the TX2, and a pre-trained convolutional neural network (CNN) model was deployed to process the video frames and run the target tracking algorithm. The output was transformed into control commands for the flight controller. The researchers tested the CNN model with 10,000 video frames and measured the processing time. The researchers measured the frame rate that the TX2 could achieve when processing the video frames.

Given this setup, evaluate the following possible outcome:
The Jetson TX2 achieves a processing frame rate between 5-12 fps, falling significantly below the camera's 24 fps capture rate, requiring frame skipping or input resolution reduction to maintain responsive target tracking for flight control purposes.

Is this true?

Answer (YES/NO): YES